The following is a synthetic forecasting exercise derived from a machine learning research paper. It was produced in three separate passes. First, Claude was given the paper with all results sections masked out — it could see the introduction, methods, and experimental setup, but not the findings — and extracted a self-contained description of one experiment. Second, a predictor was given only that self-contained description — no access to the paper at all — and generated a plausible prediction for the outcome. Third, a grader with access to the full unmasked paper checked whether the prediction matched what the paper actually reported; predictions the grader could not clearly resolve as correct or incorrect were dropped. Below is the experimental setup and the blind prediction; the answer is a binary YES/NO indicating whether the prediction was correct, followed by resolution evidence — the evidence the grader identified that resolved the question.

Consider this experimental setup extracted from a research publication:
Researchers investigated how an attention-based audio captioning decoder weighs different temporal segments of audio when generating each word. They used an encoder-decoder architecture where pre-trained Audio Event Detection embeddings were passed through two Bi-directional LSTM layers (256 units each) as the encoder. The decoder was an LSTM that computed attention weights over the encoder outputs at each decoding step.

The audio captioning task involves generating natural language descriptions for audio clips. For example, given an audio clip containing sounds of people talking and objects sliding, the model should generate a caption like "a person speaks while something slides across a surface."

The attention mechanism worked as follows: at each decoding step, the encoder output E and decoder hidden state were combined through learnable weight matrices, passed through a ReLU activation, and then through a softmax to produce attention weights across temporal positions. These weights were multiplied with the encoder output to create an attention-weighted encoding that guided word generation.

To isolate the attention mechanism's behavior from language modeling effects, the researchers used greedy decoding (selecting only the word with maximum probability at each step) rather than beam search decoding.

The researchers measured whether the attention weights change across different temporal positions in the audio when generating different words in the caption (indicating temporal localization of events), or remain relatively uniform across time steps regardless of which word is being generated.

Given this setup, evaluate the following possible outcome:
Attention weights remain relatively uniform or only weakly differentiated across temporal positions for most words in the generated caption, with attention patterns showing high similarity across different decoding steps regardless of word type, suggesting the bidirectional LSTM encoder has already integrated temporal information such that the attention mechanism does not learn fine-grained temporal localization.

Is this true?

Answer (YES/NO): NO